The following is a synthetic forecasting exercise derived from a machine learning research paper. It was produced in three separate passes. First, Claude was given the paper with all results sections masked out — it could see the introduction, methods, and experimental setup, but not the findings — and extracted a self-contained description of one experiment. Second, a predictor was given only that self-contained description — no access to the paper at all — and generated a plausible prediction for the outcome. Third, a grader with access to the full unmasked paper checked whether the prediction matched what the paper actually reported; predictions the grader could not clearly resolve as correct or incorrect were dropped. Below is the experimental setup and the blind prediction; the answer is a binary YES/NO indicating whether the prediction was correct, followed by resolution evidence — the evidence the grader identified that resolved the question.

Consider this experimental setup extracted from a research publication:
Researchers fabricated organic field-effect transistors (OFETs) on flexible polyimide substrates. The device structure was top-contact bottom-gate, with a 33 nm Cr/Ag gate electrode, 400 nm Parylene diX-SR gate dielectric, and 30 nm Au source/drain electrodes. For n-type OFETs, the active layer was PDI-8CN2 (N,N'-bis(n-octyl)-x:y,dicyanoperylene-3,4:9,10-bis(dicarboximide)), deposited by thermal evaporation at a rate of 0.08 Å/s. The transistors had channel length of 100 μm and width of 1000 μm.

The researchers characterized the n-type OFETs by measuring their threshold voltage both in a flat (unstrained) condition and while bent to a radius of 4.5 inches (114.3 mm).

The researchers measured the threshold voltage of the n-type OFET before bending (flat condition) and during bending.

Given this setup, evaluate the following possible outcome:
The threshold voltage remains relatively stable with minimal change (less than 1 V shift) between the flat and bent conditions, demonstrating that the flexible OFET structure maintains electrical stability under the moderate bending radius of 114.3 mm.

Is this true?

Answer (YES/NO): NO